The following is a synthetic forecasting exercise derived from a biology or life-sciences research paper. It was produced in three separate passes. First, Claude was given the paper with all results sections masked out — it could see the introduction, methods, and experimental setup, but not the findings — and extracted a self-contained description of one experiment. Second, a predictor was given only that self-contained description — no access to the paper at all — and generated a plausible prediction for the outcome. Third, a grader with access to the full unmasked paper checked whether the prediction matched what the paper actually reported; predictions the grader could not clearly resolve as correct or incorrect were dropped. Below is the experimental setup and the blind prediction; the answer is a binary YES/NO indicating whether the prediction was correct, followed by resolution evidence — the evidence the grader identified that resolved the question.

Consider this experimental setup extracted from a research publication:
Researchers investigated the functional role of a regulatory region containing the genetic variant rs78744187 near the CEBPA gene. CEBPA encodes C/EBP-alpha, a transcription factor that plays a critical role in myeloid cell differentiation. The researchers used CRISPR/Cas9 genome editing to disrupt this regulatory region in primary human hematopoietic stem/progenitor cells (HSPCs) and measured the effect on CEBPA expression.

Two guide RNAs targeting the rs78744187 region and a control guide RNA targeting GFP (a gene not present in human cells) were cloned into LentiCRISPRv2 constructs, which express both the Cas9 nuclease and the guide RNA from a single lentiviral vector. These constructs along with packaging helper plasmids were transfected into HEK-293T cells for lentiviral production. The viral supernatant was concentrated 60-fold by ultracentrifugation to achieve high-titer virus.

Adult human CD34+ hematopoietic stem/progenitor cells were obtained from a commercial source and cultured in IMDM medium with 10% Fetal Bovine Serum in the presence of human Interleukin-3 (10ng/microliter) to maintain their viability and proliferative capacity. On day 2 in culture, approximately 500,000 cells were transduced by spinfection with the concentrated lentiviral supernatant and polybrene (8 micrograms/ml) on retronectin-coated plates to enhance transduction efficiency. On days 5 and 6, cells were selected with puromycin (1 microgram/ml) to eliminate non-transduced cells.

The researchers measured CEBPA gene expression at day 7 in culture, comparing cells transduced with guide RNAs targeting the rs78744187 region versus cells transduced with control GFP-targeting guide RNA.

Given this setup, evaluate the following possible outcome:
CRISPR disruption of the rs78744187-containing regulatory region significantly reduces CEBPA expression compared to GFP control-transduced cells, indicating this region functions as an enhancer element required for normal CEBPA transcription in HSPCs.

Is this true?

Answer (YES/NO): YES